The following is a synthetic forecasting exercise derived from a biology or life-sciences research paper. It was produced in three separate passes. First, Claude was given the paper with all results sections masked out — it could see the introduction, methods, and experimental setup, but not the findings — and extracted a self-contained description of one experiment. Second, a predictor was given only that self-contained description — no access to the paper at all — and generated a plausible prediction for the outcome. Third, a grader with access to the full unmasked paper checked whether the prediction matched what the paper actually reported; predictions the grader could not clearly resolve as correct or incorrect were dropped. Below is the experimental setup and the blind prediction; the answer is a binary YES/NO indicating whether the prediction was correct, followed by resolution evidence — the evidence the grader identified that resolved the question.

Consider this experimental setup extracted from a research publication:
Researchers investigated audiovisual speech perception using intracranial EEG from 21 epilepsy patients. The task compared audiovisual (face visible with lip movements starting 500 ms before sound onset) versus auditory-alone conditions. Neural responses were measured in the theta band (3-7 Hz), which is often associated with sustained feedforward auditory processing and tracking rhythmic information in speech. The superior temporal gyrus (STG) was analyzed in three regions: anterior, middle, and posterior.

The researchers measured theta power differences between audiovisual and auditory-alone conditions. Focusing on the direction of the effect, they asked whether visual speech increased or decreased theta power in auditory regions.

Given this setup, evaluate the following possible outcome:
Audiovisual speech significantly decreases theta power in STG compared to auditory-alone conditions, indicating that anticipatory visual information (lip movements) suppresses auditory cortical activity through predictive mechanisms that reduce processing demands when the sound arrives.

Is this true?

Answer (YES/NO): NO